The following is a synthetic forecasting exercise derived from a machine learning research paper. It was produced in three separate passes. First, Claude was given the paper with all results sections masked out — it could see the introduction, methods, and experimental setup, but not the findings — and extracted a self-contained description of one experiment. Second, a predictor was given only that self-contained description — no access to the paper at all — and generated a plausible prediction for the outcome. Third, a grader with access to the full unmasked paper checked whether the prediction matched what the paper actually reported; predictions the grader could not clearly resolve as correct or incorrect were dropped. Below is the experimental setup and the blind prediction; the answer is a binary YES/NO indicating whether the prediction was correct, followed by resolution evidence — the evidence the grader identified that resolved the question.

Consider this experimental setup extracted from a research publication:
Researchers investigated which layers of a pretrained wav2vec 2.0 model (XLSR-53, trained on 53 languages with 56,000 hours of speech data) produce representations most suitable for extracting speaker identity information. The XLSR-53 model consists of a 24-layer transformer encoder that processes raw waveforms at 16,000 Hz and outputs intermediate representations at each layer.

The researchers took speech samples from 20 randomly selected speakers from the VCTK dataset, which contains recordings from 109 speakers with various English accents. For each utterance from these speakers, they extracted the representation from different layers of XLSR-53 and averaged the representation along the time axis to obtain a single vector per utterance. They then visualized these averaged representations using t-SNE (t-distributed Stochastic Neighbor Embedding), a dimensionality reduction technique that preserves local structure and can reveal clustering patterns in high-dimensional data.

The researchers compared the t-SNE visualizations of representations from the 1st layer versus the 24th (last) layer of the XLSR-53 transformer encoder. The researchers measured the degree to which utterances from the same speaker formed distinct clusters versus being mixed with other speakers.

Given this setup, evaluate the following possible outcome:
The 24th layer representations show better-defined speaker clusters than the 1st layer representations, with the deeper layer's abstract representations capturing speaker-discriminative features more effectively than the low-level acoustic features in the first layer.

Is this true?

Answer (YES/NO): NO